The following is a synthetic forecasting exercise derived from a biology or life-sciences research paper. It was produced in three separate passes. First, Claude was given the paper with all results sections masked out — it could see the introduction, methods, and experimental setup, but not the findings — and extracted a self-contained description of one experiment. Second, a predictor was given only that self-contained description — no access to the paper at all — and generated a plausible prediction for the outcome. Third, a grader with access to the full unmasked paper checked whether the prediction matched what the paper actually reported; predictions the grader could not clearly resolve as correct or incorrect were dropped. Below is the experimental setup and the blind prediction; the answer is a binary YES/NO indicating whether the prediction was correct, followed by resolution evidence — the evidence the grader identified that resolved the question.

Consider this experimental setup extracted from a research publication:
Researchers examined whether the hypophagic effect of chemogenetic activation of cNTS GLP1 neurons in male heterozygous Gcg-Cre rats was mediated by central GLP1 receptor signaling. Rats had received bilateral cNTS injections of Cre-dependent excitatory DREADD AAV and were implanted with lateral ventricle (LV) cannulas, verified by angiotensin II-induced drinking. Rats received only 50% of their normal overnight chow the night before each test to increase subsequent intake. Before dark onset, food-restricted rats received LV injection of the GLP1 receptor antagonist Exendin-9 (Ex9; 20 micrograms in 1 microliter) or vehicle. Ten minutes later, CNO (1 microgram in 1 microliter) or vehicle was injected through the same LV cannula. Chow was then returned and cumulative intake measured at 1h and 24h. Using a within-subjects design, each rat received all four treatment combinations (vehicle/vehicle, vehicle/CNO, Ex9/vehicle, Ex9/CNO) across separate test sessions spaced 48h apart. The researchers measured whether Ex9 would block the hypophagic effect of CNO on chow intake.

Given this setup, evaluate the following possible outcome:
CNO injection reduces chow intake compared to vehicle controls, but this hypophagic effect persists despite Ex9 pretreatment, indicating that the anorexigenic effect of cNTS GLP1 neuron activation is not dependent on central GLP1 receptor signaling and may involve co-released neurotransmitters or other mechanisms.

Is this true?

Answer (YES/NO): NO